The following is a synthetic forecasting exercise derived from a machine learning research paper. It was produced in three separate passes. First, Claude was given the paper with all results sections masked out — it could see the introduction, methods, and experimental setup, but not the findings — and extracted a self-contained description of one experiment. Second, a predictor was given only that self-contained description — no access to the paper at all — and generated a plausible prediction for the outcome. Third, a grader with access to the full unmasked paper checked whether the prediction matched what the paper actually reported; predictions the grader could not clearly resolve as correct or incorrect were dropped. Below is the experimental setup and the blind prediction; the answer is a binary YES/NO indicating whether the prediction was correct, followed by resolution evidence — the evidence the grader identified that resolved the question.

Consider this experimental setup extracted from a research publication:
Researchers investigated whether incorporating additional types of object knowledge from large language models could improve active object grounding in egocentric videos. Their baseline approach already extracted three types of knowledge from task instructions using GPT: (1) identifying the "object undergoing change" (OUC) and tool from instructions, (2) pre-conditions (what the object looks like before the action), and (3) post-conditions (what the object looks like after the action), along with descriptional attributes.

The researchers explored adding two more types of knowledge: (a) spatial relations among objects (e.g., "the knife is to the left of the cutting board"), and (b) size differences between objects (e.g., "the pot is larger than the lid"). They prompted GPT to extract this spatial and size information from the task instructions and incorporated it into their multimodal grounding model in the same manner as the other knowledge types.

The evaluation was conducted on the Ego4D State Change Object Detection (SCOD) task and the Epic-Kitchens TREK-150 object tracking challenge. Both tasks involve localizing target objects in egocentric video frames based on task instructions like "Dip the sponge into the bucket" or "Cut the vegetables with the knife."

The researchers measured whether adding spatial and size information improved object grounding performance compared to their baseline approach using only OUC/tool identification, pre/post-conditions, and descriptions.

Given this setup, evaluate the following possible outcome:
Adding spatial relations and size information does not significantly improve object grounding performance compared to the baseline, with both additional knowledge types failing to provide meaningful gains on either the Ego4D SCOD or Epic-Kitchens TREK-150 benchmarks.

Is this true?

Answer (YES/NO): YES